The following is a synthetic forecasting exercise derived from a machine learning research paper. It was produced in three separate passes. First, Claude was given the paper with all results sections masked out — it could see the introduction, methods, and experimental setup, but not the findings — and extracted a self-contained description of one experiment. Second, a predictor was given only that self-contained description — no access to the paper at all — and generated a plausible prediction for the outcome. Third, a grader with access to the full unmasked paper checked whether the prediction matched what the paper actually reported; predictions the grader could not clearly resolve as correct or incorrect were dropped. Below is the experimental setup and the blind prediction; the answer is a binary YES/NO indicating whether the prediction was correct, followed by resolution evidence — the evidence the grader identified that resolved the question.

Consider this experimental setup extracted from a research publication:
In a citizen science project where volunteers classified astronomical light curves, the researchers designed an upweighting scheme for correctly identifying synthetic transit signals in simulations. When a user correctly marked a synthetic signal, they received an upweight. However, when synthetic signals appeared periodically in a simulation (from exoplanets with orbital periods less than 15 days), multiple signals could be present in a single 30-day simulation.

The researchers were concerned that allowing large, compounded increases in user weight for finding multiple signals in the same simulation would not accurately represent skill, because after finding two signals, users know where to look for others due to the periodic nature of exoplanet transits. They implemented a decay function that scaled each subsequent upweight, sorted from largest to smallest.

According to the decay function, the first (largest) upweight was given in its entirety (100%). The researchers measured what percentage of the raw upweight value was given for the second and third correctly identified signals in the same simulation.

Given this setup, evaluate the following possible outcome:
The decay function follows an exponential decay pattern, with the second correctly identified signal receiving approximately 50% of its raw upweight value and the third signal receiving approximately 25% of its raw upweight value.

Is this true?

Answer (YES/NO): NO